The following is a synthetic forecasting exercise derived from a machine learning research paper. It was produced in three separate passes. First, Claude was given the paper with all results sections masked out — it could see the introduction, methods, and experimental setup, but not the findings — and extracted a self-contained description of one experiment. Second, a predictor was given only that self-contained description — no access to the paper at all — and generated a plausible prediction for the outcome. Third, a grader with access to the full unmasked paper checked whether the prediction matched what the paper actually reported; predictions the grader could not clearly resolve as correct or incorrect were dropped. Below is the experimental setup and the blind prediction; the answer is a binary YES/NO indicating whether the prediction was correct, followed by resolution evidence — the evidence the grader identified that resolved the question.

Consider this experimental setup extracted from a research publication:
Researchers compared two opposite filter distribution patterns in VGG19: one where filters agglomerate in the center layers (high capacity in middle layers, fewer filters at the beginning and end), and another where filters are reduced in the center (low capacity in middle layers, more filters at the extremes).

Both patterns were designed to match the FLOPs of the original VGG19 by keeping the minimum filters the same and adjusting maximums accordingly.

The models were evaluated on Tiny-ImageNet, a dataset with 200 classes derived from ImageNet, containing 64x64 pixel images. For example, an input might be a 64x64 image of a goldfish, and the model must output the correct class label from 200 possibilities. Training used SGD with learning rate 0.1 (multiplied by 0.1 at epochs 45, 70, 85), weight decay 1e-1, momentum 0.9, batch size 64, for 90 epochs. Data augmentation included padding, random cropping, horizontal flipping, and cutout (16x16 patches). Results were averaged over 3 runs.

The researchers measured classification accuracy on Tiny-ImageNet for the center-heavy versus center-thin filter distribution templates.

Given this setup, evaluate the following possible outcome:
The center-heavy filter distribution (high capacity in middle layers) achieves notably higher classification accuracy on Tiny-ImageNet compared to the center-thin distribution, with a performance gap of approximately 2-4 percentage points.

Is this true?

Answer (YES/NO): NO